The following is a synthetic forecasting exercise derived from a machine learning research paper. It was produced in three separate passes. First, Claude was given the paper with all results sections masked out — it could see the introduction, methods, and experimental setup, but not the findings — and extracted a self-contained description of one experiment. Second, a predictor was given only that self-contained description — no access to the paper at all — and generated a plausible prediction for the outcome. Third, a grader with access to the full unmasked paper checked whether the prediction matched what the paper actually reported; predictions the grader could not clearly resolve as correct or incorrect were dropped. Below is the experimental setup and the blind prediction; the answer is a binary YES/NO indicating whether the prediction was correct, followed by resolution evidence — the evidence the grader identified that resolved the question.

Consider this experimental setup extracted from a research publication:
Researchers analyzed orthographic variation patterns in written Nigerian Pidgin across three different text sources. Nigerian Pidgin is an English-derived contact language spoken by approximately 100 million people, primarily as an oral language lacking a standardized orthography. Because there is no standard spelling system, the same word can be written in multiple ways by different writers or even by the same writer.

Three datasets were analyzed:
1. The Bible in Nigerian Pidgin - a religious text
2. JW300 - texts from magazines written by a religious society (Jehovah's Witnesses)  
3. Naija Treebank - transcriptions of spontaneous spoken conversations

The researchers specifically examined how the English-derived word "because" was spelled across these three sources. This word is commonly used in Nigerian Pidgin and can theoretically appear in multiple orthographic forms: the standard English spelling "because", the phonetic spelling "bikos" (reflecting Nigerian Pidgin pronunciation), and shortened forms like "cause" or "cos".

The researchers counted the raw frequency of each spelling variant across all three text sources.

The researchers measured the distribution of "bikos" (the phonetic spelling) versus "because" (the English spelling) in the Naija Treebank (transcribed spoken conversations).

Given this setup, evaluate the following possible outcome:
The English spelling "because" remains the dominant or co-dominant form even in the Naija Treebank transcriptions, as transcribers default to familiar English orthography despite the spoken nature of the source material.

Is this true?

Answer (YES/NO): YES